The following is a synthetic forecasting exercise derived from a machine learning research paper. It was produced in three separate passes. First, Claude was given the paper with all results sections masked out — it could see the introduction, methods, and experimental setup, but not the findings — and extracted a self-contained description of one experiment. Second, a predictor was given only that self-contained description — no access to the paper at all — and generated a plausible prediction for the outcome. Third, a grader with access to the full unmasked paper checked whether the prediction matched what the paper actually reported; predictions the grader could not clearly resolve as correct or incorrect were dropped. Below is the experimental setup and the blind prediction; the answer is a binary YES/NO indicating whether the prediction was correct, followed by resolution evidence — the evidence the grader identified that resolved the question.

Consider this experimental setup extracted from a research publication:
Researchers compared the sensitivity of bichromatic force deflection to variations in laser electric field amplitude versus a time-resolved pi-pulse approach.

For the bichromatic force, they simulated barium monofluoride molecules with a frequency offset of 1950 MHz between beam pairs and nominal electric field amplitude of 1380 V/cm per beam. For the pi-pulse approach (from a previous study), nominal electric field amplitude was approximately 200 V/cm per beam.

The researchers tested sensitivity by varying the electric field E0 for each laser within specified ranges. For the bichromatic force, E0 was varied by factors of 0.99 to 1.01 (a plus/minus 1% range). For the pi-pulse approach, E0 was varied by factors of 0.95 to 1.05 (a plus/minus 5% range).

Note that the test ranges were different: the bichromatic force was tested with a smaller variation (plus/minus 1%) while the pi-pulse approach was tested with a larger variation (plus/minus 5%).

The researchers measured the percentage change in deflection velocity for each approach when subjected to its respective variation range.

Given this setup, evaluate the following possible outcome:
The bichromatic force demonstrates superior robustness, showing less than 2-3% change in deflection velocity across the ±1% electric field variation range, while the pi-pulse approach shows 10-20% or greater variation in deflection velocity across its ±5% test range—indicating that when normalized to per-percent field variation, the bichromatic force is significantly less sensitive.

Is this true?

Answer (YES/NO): NO